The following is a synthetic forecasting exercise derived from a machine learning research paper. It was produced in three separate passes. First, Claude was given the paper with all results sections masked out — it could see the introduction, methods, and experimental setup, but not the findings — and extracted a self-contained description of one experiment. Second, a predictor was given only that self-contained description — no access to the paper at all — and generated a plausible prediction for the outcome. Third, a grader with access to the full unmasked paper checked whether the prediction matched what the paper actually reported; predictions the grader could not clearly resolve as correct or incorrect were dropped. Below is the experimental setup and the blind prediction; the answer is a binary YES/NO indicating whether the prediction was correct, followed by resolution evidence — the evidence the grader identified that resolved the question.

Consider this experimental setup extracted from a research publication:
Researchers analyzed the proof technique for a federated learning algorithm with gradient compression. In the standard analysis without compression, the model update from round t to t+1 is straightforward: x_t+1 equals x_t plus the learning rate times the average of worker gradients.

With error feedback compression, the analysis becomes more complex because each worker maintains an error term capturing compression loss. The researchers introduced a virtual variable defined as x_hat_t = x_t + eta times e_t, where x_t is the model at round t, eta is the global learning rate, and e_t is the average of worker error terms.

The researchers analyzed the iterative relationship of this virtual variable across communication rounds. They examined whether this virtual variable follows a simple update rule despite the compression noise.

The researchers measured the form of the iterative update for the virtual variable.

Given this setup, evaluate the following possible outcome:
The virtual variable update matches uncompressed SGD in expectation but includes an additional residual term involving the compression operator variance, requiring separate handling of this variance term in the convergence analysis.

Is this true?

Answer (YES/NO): NO